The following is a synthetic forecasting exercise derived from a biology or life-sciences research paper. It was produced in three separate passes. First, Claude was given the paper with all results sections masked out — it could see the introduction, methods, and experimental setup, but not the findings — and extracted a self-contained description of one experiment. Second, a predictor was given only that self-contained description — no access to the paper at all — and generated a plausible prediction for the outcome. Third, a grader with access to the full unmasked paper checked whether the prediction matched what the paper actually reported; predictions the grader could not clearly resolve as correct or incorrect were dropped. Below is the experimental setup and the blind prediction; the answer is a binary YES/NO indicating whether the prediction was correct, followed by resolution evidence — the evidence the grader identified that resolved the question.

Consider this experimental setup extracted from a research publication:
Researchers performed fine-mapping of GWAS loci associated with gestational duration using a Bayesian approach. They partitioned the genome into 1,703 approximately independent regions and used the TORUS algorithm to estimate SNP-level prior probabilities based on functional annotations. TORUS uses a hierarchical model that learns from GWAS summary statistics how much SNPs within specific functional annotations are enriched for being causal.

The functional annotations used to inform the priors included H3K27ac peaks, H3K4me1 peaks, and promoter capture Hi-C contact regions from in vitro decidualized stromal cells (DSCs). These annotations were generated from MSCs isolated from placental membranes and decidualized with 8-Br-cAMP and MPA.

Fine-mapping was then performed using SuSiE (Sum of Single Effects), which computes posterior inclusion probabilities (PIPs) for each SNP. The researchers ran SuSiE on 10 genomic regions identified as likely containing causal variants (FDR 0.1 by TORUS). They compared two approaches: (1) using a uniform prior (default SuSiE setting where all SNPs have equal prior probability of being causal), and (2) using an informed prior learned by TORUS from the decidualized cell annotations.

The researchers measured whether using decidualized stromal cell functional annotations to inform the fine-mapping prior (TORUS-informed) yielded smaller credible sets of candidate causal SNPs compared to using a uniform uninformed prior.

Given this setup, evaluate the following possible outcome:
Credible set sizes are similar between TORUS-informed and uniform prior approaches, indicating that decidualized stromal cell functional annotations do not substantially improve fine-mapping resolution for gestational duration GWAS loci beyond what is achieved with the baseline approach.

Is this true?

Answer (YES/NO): NO